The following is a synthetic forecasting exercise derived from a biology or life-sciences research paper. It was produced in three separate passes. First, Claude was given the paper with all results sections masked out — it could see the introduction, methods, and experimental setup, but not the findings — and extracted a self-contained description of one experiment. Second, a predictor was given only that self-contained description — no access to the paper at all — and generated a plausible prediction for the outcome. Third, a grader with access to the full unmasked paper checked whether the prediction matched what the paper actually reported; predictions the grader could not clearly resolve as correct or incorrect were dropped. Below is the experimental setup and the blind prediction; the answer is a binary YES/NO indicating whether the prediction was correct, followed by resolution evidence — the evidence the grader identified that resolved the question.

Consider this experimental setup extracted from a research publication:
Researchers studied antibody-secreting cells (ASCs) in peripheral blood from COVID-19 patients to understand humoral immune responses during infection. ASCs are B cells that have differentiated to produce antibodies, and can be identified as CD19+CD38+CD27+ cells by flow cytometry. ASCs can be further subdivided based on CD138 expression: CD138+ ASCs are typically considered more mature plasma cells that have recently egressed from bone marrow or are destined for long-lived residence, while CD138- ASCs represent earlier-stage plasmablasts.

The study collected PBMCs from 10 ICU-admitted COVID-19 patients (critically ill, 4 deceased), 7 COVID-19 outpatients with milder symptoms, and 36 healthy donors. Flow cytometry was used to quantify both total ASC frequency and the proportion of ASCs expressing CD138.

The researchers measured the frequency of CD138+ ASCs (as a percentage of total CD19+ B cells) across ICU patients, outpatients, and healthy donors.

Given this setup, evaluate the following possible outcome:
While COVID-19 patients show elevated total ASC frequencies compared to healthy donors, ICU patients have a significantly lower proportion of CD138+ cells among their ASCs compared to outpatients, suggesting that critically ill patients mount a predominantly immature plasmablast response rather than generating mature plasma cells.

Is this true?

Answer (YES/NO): NO